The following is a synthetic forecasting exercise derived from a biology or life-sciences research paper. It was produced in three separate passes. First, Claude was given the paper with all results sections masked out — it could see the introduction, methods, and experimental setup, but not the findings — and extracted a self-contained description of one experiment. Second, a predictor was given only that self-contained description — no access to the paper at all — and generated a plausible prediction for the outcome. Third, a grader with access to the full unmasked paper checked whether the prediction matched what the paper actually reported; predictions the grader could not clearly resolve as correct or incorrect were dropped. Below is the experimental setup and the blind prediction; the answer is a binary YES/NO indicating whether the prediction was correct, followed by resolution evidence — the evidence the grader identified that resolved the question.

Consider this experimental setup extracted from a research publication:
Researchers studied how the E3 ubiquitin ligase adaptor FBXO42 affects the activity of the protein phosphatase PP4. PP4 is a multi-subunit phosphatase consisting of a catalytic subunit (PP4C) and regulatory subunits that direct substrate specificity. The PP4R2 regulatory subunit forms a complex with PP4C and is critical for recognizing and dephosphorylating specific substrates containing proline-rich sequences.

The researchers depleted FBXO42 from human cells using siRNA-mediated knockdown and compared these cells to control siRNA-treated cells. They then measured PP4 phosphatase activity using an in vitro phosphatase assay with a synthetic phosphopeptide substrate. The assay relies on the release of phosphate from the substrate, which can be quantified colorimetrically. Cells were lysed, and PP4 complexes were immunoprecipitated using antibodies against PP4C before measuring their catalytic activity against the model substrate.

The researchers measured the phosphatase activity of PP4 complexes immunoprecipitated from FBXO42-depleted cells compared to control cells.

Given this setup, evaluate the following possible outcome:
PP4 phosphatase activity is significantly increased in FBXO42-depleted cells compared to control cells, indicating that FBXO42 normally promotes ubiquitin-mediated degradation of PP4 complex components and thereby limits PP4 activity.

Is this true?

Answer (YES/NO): NO